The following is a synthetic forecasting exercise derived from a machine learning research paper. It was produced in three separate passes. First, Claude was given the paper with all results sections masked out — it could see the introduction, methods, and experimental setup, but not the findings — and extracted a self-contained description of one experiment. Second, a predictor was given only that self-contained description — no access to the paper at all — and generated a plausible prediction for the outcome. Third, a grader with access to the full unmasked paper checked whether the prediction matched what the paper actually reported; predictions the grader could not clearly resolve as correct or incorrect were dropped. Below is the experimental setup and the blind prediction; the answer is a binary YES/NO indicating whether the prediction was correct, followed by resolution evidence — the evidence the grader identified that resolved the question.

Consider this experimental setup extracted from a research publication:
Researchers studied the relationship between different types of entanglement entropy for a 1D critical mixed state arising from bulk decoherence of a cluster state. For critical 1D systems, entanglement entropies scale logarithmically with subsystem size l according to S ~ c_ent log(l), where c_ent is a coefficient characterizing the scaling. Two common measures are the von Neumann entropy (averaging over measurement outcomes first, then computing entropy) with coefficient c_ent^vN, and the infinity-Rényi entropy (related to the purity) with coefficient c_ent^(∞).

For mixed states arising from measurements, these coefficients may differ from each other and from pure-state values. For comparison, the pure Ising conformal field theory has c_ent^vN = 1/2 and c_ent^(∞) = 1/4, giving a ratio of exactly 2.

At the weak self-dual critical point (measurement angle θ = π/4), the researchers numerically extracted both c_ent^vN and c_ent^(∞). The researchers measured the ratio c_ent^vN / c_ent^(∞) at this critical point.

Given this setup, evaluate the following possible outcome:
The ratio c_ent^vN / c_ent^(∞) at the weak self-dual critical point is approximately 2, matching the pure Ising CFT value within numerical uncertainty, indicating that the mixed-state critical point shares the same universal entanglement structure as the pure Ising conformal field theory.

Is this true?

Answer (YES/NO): NO